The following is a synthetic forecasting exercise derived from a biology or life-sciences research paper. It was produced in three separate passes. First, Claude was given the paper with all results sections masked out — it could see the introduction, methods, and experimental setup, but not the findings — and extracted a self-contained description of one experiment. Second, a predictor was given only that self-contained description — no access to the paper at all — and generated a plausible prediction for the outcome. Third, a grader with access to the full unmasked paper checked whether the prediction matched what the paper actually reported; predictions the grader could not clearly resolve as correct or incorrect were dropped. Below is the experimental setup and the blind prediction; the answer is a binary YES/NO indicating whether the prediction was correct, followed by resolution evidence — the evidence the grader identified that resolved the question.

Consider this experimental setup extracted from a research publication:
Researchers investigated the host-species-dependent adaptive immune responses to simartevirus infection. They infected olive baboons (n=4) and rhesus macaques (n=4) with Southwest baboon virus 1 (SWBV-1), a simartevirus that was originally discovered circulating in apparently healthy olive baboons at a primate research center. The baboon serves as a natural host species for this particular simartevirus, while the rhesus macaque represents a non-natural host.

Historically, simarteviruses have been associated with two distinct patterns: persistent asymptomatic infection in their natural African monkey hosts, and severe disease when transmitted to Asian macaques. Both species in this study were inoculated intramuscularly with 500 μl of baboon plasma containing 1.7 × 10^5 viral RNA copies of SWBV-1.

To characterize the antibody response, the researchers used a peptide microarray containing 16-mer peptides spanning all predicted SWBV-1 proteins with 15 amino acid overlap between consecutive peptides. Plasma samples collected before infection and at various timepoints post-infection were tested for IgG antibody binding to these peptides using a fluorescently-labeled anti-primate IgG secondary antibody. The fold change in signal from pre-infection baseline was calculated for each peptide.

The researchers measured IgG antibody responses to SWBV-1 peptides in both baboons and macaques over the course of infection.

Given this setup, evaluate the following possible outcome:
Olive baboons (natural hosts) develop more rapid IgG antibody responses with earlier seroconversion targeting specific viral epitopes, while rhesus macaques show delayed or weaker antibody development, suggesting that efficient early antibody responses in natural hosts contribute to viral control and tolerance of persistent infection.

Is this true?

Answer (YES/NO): NO